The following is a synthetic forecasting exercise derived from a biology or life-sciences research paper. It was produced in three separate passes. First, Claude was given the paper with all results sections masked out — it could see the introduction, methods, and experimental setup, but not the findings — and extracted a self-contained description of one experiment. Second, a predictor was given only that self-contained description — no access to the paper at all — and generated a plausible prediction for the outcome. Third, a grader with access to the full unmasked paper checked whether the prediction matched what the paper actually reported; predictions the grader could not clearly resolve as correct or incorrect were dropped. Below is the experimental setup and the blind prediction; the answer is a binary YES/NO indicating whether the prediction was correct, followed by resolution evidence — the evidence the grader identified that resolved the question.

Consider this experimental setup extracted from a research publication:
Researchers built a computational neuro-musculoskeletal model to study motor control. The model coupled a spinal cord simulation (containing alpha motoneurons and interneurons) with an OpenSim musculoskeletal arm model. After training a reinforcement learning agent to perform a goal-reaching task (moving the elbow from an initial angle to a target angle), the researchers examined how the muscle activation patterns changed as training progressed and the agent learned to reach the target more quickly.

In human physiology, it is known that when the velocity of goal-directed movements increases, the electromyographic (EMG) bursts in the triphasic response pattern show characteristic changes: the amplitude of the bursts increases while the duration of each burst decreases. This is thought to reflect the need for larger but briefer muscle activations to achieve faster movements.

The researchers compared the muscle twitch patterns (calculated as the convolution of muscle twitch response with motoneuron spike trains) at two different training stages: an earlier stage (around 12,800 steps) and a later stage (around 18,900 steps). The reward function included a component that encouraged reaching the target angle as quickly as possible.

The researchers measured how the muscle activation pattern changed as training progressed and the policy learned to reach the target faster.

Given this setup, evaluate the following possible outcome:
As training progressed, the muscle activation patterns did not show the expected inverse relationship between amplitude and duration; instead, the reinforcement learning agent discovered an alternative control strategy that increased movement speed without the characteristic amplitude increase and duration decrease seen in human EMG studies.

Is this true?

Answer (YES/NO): NO